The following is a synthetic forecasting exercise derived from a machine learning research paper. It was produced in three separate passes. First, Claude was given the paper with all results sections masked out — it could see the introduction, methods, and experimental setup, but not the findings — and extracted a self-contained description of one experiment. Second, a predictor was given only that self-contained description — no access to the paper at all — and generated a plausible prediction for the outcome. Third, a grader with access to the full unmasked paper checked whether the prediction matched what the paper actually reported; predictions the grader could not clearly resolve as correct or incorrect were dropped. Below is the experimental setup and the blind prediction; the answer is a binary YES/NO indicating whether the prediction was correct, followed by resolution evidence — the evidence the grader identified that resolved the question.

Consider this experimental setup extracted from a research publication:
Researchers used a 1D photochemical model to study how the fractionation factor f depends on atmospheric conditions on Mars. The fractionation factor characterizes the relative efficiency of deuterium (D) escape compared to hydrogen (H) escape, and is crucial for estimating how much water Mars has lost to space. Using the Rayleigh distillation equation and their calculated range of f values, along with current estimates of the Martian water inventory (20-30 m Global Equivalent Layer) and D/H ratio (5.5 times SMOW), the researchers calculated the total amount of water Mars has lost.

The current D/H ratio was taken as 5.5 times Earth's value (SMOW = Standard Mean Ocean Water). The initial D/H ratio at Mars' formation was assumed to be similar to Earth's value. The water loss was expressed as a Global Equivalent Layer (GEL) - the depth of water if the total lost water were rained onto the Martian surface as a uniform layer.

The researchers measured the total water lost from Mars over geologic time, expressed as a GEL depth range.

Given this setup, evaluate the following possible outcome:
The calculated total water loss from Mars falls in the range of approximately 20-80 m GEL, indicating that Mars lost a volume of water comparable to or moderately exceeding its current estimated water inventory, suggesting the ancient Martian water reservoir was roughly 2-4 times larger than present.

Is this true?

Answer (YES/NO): NO